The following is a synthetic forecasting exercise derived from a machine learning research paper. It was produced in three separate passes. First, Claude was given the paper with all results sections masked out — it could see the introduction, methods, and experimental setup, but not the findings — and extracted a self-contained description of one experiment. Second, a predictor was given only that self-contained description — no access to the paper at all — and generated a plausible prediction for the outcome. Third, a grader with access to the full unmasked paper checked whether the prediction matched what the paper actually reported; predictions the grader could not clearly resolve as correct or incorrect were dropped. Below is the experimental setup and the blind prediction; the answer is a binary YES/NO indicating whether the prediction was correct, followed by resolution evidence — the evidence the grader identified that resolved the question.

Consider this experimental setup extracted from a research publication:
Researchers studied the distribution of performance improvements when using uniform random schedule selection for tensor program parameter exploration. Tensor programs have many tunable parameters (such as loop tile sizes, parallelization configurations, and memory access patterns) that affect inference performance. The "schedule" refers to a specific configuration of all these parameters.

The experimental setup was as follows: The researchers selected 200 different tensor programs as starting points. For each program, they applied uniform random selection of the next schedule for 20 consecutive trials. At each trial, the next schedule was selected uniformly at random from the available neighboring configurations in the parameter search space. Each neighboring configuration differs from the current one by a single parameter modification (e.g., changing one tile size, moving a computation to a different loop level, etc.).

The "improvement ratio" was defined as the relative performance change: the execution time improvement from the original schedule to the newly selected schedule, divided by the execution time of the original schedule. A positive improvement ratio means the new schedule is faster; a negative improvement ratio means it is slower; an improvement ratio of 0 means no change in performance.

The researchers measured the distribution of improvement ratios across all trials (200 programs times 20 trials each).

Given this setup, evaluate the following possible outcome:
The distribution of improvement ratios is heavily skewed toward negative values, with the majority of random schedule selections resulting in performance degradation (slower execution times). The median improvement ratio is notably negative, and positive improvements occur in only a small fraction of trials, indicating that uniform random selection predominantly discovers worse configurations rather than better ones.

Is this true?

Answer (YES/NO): NO